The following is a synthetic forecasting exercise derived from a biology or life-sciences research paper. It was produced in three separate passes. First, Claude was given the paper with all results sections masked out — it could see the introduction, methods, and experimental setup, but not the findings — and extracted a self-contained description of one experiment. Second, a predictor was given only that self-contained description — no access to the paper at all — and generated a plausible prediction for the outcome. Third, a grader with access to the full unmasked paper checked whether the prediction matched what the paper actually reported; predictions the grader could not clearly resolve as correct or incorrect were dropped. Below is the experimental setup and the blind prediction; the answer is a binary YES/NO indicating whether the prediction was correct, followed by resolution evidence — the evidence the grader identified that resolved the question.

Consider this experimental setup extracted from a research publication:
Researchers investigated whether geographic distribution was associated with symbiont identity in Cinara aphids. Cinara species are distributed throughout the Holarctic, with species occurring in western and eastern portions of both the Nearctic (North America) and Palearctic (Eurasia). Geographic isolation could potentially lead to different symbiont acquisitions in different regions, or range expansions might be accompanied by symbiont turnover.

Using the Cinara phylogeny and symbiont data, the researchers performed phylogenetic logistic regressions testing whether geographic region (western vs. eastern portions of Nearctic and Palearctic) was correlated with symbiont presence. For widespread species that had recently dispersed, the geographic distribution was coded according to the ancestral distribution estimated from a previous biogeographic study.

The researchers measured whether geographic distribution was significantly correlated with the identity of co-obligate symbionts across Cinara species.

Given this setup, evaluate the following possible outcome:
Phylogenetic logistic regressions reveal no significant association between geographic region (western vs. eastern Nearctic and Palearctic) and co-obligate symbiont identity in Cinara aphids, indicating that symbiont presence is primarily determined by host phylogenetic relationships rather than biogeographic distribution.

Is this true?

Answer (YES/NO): YES